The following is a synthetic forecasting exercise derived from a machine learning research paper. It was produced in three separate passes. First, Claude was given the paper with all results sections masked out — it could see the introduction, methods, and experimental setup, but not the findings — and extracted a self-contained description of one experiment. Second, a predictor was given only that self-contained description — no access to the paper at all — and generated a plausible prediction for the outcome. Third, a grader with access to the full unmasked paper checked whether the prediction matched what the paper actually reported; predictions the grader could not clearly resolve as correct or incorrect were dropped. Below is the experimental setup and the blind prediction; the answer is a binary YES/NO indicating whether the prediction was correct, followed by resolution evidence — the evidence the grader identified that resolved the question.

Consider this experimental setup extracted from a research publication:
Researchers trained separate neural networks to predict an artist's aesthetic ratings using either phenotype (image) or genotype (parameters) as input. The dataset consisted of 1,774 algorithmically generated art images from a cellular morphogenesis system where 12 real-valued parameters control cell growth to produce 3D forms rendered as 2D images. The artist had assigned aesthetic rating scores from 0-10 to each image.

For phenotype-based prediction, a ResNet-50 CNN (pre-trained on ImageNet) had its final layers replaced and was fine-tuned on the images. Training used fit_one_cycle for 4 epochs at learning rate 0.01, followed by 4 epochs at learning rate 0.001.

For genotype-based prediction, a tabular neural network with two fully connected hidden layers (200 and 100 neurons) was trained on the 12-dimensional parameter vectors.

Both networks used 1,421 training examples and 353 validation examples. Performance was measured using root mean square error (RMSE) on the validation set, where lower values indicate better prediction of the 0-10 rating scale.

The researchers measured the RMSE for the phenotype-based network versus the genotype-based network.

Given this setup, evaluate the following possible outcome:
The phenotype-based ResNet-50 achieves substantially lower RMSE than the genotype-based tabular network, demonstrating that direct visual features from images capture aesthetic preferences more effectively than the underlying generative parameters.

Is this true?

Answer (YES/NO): YES